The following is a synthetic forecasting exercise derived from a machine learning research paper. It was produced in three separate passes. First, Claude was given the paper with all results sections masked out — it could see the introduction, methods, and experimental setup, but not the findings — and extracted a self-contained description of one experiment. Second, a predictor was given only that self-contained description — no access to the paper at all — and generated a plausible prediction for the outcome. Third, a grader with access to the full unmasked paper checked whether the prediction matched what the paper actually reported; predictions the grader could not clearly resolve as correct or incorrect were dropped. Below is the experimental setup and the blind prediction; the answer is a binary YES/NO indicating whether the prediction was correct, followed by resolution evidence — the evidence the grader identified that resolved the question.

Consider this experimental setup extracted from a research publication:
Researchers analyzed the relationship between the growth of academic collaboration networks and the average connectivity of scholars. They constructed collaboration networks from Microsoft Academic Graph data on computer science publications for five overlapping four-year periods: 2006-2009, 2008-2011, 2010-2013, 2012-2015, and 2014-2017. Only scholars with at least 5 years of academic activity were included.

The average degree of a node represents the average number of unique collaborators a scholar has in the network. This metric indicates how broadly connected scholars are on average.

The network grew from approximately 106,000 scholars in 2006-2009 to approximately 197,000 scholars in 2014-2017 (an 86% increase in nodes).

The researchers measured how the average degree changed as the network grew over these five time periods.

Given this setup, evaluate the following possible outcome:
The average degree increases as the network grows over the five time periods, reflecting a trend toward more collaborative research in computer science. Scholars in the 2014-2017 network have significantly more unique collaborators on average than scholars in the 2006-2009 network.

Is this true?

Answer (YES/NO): YES